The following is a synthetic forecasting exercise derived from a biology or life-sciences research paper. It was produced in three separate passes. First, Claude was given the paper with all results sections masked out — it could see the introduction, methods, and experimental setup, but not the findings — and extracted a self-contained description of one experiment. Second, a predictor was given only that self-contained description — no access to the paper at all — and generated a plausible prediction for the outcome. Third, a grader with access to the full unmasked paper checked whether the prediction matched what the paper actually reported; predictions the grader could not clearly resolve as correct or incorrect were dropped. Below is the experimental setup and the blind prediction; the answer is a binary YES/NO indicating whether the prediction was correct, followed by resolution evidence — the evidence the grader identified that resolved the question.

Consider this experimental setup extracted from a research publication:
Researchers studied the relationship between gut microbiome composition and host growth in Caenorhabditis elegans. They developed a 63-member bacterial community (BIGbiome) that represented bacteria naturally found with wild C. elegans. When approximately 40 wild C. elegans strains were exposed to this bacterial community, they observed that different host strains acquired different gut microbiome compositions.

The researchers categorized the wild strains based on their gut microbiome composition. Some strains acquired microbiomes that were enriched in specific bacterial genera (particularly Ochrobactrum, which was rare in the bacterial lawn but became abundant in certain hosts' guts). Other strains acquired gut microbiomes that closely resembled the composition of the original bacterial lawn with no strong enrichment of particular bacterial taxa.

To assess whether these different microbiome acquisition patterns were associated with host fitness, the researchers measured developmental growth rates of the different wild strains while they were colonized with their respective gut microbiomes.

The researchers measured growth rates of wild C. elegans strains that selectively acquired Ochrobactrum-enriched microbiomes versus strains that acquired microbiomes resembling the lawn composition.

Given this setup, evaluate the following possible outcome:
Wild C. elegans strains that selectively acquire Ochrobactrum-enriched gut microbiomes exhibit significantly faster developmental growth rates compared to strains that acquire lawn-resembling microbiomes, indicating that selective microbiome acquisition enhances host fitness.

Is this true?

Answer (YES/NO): YES